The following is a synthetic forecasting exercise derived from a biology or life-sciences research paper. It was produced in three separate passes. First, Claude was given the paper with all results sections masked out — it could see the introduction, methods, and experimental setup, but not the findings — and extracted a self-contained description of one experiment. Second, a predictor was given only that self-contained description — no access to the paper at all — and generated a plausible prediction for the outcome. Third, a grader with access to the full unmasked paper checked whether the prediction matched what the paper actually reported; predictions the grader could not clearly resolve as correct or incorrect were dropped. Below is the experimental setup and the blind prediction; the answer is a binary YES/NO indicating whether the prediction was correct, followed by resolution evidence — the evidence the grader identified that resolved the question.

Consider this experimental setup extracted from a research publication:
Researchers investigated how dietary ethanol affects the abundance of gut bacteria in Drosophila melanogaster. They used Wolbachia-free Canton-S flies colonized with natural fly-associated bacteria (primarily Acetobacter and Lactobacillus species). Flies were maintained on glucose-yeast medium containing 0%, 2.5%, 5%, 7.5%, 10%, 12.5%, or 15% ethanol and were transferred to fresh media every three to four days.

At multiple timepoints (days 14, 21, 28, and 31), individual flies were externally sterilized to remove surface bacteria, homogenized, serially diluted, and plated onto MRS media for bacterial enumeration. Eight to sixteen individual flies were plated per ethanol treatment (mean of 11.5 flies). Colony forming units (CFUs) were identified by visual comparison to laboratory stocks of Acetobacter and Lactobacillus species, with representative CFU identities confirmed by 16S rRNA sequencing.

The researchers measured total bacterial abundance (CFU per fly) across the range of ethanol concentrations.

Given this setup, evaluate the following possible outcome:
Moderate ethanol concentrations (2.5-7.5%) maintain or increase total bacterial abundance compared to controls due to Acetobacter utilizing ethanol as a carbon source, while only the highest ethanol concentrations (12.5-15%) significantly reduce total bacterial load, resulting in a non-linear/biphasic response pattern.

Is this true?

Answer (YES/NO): NO